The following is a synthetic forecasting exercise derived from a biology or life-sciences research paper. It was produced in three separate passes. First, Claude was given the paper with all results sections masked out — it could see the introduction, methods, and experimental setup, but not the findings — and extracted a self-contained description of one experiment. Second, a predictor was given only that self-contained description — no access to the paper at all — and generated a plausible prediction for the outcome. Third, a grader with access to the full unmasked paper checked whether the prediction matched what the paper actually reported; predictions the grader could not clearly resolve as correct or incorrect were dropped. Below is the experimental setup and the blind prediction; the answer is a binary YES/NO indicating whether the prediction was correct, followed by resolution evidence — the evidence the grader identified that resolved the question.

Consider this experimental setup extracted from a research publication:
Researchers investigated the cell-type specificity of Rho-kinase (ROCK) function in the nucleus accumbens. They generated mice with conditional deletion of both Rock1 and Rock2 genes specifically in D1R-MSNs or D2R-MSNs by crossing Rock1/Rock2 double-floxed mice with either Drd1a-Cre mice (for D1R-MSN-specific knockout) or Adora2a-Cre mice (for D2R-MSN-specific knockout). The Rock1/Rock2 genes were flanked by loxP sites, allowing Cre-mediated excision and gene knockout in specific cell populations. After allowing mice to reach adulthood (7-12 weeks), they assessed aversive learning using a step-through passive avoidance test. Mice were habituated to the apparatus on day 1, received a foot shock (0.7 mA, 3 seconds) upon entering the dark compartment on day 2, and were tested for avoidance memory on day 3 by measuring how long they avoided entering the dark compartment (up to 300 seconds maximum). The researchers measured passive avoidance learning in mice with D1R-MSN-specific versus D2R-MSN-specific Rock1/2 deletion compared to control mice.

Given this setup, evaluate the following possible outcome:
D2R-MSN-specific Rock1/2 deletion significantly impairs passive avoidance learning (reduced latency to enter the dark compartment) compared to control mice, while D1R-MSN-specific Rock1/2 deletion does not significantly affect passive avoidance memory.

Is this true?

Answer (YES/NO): YES